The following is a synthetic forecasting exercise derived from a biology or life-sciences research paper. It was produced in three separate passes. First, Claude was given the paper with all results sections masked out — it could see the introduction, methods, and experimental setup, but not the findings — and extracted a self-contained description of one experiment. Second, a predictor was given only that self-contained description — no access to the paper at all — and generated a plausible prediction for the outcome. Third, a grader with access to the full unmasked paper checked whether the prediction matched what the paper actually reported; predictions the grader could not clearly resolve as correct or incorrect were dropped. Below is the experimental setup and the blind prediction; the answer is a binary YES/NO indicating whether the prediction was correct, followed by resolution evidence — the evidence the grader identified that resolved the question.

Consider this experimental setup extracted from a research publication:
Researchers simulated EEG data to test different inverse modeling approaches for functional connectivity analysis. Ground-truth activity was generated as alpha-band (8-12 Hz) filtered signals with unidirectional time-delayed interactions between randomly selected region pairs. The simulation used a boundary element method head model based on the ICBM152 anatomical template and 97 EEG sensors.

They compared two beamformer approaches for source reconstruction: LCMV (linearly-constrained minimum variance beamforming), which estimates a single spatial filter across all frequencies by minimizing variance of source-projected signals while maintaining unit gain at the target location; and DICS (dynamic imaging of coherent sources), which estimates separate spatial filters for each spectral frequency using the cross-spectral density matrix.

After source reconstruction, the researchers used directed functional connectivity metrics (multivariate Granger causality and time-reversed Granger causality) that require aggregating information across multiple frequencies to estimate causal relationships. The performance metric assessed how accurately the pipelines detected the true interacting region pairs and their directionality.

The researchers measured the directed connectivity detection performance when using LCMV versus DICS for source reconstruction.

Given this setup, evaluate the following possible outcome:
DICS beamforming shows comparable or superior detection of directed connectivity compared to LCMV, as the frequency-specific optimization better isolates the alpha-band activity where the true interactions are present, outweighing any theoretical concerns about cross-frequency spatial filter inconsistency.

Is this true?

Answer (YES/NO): NO